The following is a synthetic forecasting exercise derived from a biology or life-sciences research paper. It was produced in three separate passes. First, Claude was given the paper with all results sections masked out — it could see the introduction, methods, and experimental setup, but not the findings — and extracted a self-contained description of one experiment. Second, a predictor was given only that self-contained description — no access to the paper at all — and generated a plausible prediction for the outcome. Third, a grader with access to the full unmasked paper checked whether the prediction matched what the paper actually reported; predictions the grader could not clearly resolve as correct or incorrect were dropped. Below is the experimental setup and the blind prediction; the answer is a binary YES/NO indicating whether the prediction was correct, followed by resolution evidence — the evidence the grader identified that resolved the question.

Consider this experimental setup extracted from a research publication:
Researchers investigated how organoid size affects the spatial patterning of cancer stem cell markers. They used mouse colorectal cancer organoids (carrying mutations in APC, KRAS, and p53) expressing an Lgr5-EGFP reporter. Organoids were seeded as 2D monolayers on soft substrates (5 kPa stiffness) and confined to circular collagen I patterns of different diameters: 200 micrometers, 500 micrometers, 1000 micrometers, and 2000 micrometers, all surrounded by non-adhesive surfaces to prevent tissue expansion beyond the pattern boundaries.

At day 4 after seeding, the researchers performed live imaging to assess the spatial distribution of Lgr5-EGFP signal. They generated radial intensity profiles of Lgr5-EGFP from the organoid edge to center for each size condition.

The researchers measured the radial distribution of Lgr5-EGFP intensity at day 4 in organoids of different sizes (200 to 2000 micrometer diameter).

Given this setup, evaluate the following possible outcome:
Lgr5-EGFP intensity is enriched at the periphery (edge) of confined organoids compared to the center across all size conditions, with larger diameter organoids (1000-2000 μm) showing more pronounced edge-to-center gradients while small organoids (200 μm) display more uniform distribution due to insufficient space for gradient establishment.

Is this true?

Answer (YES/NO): NO